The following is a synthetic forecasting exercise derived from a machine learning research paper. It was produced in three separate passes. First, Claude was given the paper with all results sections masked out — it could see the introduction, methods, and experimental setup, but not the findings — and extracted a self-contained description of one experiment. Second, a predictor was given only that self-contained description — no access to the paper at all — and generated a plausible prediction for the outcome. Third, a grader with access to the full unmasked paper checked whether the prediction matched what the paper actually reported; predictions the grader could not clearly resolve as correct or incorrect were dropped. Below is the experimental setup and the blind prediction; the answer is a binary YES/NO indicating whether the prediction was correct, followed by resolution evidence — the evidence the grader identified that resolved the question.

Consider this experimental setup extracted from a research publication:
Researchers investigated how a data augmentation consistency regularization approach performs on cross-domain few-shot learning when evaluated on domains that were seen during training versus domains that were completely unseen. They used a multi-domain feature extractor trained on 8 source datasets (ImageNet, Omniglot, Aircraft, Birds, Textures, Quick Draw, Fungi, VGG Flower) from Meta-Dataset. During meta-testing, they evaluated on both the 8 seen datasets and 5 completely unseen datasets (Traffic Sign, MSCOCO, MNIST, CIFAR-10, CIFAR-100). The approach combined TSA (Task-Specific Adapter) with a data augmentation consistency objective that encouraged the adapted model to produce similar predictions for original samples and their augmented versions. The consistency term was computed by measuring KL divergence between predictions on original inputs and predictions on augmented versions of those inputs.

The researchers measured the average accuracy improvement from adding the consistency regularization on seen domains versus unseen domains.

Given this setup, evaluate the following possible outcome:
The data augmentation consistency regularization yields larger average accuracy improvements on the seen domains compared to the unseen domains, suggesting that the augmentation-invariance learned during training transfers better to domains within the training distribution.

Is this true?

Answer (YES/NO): NO